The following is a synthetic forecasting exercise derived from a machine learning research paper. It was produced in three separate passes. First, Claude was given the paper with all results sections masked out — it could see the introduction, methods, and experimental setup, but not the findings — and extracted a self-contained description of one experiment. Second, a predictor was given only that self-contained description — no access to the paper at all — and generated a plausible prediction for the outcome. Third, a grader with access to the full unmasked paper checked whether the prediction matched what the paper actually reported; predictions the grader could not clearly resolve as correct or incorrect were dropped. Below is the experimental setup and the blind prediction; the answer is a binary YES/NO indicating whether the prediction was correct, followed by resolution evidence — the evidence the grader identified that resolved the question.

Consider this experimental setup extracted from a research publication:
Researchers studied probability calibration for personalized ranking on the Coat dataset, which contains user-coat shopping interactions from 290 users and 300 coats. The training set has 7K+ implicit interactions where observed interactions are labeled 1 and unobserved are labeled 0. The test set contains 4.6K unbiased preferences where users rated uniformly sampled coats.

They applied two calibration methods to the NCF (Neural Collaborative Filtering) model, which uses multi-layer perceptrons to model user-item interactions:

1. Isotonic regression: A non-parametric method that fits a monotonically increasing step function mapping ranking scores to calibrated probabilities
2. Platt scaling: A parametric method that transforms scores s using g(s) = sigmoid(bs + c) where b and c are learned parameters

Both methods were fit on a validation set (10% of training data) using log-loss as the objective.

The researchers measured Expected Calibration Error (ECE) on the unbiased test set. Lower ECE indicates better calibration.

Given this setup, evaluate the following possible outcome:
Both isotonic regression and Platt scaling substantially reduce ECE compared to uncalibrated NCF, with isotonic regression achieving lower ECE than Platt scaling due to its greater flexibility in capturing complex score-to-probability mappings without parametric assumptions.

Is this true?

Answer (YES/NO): NO